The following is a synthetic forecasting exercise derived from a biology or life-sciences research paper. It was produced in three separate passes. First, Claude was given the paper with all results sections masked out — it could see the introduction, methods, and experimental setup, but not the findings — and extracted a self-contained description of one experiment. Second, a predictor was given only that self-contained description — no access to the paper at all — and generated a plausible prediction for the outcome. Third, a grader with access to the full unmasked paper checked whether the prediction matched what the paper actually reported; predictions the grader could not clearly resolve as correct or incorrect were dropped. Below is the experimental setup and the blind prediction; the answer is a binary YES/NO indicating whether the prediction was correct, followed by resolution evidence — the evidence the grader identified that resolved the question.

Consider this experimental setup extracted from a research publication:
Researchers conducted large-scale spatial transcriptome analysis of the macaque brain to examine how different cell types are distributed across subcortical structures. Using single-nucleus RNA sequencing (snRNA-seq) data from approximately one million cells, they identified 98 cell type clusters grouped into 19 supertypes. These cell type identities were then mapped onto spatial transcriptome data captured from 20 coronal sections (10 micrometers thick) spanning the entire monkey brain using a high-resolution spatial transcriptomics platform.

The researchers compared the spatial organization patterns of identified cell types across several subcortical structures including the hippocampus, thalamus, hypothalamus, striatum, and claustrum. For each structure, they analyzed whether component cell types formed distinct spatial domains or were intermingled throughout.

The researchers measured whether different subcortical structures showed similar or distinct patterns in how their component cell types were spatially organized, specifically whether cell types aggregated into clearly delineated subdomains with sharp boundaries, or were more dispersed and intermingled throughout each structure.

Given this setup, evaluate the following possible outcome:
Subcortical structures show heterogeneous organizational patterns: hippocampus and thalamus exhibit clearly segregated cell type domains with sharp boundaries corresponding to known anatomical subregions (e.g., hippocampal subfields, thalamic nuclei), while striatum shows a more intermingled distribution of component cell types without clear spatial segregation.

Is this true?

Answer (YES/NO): YES